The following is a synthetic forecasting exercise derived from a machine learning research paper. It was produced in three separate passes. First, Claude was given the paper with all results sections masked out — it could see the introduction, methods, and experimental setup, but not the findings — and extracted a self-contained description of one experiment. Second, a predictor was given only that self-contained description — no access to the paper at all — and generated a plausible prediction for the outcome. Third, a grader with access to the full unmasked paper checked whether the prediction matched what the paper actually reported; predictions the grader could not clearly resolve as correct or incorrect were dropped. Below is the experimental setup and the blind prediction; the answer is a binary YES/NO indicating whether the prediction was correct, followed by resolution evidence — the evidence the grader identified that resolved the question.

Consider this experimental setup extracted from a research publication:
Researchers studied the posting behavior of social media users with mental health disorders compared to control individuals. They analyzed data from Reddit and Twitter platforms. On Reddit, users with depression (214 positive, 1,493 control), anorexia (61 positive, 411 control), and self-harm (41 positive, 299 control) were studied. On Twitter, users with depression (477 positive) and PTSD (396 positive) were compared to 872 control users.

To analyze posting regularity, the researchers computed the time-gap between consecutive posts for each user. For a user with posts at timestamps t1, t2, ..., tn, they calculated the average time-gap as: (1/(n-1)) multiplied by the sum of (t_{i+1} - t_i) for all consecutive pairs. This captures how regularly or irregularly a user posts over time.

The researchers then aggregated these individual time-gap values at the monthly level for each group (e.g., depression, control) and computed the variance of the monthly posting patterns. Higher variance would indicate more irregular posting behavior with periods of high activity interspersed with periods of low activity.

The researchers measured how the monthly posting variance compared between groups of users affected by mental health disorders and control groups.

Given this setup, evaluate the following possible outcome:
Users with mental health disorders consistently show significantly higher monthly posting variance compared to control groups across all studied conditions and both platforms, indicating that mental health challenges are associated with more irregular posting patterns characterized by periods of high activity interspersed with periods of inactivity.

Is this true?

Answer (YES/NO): NO